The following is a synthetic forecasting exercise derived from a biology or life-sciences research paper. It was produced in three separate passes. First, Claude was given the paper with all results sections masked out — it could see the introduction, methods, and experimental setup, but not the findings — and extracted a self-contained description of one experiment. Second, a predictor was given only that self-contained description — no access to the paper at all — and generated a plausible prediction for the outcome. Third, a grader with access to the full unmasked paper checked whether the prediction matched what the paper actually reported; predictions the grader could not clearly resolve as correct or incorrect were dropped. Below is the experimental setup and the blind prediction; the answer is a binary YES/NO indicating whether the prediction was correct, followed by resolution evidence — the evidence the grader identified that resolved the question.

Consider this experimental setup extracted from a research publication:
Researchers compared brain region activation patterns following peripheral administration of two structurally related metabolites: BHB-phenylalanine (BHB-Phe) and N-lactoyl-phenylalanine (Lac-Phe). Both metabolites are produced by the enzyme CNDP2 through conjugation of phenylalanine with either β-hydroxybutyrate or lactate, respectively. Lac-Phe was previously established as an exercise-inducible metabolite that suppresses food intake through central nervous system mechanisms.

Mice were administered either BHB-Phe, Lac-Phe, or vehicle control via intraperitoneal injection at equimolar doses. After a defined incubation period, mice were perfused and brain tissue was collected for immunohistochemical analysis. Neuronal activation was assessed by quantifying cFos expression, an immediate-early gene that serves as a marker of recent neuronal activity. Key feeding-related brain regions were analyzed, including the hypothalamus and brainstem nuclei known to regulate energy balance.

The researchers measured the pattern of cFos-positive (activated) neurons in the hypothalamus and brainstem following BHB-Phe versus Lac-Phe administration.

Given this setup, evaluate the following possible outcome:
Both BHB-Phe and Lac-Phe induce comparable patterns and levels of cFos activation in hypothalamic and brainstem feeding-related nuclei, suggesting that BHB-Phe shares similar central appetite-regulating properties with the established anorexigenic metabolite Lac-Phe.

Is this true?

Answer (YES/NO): NO